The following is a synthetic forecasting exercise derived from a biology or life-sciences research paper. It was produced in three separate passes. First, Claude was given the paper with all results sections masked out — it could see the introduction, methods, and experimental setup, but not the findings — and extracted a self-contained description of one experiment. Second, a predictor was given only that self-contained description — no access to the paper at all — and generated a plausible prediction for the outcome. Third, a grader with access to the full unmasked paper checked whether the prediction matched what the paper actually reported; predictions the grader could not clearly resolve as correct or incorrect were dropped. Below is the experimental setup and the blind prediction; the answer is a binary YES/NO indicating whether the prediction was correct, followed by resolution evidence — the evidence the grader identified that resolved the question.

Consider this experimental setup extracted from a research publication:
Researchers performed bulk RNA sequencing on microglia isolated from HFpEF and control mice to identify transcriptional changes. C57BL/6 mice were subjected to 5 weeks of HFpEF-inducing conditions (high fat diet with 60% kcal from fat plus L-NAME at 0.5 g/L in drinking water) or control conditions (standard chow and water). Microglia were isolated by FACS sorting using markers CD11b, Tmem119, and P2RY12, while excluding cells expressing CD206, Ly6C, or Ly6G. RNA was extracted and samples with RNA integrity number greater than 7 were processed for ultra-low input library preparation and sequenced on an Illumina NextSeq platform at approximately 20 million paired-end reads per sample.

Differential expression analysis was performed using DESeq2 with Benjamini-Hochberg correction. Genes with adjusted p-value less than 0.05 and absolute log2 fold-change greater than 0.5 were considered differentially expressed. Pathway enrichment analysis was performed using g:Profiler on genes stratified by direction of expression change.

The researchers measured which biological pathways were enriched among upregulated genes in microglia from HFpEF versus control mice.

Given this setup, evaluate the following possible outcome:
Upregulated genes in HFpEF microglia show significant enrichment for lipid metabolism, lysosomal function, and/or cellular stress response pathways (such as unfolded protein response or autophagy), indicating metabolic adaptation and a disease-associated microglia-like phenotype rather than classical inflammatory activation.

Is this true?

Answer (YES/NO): NO